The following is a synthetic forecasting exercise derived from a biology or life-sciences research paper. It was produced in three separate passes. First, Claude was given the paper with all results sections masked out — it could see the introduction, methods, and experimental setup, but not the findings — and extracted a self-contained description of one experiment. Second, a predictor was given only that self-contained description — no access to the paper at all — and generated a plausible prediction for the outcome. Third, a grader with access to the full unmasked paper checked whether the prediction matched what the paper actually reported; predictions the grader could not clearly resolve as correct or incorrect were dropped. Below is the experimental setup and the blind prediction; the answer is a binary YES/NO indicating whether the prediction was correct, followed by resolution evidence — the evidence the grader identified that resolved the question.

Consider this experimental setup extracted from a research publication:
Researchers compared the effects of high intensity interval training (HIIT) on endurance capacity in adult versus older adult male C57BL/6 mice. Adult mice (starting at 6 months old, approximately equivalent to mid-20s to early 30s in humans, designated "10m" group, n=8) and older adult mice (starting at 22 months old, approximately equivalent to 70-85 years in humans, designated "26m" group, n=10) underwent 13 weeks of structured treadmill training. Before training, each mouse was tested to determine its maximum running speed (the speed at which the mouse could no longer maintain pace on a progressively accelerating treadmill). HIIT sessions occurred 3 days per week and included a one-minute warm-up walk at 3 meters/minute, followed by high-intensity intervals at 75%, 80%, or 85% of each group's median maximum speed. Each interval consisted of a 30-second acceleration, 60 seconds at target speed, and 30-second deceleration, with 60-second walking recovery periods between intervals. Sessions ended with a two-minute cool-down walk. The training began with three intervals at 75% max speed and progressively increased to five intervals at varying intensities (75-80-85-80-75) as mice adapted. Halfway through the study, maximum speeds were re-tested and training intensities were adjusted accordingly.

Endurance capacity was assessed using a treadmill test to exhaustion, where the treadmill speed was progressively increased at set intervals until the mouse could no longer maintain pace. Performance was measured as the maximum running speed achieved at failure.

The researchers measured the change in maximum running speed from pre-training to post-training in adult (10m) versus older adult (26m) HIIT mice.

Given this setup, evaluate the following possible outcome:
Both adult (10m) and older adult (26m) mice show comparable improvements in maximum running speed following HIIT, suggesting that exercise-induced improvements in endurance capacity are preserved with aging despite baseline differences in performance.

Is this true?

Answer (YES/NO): NO